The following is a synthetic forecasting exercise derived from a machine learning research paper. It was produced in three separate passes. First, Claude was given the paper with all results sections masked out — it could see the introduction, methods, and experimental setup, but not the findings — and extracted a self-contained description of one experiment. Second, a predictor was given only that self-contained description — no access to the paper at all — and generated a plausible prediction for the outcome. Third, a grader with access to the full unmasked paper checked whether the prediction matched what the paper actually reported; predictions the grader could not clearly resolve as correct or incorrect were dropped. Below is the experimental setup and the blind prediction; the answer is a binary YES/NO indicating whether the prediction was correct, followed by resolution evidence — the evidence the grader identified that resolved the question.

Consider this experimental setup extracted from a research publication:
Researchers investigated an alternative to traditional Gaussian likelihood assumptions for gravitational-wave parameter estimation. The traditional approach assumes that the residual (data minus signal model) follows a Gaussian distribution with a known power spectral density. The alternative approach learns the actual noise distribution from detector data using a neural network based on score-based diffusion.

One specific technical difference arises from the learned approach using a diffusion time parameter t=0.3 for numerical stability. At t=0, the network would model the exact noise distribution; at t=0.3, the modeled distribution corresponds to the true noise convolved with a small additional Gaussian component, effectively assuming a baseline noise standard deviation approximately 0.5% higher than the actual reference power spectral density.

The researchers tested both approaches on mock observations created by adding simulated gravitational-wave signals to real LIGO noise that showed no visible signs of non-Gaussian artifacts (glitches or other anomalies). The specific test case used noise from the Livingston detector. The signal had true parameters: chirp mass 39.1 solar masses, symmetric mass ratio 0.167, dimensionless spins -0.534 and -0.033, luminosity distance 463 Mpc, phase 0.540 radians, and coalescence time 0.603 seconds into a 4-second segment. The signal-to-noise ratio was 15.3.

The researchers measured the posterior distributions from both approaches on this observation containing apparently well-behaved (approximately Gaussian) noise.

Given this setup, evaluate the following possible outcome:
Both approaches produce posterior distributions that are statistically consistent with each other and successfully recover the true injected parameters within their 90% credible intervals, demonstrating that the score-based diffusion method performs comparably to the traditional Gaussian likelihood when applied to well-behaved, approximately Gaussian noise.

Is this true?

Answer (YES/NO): YES